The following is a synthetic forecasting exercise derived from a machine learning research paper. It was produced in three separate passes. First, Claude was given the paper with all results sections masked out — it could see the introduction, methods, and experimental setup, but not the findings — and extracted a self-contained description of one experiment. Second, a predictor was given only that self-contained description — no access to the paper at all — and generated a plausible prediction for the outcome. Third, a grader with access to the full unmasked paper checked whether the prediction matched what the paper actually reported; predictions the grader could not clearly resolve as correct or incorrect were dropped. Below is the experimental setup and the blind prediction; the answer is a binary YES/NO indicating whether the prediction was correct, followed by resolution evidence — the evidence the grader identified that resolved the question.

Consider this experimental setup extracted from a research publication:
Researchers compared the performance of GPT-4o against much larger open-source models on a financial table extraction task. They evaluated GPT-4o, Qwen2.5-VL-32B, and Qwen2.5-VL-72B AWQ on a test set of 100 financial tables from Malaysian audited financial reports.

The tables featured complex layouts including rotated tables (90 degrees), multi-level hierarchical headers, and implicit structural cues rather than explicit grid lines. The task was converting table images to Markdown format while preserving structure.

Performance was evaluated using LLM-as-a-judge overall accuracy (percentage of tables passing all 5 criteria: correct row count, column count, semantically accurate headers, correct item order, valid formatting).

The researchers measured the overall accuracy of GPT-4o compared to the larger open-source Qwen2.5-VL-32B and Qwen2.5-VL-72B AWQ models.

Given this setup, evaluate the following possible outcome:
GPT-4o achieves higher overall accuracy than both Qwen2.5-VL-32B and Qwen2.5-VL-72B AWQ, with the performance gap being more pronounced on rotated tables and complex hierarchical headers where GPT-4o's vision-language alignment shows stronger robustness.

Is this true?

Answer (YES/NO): NO